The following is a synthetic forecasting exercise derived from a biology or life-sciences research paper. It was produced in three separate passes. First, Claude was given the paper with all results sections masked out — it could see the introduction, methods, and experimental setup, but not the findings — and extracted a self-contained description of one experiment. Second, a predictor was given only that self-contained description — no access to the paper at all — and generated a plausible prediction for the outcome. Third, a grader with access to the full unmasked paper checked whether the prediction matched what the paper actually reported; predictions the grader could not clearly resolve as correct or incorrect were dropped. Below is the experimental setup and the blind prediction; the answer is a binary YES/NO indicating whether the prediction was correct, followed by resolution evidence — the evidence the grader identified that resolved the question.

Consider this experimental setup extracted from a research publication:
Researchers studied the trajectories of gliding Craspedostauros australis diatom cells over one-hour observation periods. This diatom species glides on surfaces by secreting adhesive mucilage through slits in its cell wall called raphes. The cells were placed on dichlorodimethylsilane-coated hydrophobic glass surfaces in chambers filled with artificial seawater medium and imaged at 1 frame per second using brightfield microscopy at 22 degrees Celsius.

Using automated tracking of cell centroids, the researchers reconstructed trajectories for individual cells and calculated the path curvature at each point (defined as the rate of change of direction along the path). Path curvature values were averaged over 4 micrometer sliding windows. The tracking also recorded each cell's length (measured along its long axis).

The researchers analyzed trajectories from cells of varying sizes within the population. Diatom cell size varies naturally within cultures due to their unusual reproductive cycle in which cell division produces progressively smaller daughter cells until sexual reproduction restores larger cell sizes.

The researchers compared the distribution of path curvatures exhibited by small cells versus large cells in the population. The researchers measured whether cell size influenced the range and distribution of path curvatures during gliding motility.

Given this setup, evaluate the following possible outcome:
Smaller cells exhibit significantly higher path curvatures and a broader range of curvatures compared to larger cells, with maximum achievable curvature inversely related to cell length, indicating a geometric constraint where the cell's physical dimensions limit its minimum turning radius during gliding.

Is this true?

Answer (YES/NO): NO